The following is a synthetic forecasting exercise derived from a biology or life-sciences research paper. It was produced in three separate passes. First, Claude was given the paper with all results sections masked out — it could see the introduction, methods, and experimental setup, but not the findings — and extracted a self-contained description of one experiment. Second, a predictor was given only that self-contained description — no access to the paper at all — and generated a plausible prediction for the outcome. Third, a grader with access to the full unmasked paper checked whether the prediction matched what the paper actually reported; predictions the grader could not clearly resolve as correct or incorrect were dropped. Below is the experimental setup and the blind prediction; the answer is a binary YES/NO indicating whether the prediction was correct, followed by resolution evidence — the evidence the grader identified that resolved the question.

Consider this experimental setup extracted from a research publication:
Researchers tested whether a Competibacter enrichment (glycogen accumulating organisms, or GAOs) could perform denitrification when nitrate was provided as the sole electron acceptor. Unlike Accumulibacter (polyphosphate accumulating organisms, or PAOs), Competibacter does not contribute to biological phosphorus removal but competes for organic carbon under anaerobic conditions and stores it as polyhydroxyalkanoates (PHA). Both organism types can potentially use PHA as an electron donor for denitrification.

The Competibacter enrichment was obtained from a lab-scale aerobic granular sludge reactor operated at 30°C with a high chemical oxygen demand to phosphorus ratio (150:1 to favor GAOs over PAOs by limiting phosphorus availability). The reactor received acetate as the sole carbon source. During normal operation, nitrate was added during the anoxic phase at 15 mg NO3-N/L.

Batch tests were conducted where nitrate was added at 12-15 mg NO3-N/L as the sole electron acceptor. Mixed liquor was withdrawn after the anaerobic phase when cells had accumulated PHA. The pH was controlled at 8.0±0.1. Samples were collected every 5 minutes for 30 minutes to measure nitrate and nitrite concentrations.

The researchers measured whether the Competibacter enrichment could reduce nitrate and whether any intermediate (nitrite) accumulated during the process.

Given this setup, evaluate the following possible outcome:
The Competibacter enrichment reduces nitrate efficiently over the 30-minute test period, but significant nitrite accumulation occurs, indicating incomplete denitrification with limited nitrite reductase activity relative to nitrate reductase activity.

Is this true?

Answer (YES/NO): YES